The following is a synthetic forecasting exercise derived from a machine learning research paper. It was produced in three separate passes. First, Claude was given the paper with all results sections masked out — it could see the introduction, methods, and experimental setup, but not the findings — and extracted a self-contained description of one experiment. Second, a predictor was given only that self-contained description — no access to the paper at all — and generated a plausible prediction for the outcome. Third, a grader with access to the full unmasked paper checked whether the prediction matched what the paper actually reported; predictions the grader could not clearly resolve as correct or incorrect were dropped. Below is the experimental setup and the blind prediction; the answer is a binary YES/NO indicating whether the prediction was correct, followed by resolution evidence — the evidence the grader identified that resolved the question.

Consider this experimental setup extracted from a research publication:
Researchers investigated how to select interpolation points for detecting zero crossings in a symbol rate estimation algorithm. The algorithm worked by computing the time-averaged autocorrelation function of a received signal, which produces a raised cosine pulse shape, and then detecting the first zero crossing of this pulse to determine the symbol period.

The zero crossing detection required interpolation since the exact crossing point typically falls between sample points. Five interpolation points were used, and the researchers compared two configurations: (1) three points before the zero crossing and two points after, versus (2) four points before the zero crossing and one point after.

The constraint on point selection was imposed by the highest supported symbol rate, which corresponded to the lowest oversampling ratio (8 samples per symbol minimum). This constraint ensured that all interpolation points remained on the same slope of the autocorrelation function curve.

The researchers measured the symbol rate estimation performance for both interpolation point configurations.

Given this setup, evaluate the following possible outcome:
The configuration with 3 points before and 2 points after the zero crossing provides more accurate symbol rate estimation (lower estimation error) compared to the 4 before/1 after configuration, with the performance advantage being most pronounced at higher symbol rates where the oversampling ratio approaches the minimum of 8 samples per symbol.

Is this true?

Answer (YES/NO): NO